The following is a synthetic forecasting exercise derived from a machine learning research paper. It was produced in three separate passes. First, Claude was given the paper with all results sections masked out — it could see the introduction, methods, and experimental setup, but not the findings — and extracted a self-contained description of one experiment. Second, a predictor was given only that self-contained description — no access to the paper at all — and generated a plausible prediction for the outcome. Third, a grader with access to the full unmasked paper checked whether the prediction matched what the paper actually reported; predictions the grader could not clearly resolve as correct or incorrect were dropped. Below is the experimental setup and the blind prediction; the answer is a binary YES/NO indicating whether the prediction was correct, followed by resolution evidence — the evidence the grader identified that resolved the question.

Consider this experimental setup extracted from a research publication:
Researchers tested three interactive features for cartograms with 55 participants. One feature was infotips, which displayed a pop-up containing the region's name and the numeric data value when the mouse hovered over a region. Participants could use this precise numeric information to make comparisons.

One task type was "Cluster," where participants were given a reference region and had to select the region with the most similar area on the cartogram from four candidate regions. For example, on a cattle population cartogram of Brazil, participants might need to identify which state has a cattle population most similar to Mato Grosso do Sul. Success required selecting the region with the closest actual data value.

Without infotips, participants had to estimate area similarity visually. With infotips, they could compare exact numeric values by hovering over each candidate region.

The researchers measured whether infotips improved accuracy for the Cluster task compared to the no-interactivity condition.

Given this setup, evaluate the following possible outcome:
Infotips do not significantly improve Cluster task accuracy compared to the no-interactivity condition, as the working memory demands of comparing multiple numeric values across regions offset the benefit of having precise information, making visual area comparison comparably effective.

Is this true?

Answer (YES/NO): YES